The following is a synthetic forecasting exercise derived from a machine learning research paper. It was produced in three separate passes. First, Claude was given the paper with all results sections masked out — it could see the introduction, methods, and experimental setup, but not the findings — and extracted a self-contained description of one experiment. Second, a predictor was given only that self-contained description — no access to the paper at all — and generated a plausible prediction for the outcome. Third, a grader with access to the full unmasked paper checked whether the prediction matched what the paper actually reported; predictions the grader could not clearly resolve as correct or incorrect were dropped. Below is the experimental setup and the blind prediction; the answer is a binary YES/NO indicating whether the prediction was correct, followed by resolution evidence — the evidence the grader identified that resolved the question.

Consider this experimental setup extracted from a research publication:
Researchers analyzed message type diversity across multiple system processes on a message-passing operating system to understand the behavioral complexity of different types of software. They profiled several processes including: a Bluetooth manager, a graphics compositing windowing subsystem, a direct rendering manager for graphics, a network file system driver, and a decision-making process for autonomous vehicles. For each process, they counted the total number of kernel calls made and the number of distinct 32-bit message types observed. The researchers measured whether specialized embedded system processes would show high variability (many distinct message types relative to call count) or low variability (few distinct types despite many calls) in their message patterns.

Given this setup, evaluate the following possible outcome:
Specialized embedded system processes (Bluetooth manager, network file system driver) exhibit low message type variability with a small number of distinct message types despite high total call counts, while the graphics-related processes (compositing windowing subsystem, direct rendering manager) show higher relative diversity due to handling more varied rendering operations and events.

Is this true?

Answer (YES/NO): NO